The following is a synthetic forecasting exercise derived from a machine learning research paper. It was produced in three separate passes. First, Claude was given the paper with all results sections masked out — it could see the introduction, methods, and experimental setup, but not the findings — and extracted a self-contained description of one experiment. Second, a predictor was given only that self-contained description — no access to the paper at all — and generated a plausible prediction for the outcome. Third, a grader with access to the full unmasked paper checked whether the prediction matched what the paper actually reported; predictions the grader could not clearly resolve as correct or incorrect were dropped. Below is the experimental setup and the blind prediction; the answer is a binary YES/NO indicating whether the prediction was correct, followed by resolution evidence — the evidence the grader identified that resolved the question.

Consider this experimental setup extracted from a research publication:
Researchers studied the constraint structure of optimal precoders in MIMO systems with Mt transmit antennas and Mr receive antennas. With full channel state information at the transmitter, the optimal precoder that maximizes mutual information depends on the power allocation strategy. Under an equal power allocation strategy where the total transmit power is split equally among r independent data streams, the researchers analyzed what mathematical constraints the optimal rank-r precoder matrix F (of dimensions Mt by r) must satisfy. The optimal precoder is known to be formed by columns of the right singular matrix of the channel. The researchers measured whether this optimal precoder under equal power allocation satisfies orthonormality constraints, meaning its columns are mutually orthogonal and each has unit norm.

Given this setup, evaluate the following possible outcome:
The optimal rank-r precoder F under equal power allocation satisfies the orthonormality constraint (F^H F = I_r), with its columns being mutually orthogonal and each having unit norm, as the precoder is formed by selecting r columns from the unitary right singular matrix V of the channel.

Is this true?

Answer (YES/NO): YES